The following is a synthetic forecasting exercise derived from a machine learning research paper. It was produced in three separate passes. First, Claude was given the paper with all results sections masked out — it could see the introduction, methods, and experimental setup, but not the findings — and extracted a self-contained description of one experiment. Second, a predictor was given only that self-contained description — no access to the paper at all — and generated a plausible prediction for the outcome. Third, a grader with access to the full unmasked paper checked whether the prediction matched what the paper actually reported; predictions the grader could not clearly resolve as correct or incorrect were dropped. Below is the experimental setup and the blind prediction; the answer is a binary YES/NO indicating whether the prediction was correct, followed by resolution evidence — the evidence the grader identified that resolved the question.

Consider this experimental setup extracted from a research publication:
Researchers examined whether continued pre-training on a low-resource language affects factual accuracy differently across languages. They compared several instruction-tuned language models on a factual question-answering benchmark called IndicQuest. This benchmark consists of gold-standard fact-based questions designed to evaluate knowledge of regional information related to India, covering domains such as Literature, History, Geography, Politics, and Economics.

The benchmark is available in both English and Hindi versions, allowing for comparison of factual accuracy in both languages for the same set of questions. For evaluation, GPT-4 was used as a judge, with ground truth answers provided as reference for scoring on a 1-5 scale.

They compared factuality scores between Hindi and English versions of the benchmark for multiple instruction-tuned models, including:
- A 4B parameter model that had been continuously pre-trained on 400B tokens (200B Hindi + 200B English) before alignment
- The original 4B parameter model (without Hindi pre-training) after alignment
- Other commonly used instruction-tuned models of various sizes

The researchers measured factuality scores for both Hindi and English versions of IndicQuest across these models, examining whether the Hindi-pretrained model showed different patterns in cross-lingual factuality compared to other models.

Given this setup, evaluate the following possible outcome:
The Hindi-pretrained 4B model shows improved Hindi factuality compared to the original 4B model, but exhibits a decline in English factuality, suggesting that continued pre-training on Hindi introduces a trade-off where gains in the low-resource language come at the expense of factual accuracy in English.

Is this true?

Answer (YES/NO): NO